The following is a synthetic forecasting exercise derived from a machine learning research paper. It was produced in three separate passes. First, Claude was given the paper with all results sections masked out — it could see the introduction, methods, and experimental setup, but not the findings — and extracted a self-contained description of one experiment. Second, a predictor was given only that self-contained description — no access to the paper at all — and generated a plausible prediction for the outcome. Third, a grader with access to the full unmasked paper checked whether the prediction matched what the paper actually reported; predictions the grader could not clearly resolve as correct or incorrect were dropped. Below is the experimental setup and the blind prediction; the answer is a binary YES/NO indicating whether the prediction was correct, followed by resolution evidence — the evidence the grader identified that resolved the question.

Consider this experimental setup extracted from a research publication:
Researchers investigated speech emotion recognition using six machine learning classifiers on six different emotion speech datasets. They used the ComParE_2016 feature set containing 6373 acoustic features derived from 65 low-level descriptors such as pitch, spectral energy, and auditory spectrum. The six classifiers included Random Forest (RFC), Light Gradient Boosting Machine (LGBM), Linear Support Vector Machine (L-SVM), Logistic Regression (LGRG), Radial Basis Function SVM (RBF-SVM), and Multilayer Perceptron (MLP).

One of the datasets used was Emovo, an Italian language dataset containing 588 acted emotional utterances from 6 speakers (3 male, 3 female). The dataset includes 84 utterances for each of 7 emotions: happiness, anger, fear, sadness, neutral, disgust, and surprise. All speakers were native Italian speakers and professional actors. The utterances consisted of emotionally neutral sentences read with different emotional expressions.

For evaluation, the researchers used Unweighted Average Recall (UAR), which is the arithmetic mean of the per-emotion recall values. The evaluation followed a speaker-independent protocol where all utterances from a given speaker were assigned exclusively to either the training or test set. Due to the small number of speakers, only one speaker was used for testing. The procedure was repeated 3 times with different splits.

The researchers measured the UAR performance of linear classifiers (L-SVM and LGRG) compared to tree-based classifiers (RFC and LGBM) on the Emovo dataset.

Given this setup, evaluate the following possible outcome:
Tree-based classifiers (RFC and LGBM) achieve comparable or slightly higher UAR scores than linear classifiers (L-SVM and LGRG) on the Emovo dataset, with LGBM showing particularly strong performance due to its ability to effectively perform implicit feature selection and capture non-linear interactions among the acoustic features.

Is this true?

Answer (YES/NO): NO